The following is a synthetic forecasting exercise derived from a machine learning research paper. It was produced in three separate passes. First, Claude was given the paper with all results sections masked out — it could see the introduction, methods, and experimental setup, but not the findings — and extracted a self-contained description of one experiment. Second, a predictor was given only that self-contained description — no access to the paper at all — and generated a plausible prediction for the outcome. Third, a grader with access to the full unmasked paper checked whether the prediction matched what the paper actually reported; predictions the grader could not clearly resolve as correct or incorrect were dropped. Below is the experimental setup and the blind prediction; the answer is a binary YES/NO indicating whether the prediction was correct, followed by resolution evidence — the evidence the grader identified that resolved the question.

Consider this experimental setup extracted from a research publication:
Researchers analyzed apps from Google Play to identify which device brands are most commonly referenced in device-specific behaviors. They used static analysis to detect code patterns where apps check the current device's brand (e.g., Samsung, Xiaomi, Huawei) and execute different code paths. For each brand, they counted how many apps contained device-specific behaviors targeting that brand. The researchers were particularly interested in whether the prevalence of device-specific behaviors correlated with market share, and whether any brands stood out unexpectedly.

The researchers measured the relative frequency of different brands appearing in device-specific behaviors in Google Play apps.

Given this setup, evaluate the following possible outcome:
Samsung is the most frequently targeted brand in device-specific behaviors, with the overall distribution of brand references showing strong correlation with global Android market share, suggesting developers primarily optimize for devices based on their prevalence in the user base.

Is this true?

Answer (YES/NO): NO